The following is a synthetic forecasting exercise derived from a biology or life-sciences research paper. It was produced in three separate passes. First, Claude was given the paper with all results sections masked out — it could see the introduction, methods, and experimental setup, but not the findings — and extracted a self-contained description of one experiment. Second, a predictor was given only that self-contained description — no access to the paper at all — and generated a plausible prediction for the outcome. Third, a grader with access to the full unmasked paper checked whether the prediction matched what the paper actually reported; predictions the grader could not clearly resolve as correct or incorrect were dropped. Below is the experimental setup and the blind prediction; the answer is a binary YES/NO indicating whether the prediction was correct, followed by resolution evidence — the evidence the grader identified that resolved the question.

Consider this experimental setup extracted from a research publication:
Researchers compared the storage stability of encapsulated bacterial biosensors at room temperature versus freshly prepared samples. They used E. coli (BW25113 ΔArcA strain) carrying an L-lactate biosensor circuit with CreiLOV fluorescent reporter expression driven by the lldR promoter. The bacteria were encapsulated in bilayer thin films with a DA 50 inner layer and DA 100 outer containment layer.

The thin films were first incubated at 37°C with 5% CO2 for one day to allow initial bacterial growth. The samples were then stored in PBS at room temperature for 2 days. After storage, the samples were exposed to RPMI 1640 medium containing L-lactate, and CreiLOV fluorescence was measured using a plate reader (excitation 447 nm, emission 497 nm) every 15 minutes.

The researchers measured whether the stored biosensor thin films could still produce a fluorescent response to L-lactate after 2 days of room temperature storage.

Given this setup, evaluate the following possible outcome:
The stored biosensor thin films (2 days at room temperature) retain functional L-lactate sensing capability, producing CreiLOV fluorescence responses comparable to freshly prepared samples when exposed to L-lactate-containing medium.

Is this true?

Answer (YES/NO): YES